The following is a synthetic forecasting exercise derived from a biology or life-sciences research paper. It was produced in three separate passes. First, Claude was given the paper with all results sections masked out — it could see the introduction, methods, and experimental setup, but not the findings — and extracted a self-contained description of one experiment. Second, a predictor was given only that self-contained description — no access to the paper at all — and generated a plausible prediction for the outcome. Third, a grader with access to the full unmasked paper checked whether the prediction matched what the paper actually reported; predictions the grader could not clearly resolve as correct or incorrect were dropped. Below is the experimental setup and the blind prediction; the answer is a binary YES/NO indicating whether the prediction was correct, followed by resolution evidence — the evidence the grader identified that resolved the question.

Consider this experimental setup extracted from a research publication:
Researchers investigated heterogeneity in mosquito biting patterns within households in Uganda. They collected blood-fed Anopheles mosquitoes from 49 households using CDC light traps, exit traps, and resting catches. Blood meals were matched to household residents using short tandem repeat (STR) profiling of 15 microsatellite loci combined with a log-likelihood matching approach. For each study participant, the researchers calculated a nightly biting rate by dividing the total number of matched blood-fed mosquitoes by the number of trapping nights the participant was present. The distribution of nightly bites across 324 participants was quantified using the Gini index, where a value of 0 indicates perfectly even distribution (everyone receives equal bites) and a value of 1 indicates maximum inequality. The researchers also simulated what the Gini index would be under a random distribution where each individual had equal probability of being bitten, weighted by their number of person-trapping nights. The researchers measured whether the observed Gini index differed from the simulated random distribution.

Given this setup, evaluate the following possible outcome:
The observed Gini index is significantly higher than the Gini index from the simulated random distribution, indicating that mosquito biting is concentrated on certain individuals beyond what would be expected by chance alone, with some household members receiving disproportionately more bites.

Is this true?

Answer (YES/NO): YES